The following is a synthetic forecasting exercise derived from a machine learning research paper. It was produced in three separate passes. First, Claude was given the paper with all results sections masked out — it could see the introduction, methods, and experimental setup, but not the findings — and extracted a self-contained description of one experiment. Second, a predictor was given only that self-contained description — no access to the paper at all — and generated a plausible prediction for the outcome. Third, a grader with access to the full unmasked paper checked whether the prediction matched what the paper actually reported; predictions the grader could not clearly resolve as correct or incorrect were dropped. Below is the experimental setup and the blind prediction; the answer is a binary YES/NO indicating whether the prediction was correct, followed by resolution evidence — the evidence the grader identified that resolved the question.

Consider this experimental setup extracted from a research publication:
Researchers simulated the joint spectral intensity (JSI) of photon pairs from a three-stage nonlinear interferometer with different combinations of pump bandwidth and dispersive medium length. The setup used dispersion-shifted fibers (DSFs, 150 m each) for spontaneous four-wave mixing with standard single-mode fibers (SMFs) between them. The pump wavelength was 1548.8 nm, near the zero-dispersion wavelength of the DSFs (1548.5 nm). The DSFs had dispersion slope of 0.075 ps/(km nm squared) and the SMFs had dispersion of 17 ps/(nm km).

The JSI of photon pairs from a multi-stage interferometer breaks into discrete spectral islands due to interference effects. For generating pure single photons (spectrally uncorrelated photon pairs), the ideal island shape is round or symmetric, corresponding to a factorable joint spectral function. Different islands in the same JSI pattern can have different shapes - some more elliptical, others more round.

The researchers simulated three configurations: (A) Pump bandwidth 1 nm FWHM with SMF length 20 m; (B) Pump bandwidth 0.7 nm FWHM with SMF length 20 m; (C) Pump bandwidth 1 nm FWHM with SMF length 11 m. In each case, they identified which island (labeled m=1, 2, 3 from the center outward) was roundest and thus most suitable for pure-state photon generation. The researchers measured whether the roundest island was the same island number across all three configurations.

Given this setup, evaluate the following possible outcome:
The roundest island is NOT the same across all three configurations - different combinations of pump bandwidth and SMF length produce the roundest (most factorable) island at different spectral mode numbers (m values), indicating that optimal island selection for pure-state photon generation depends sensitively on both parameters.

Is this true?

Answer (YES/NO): YES